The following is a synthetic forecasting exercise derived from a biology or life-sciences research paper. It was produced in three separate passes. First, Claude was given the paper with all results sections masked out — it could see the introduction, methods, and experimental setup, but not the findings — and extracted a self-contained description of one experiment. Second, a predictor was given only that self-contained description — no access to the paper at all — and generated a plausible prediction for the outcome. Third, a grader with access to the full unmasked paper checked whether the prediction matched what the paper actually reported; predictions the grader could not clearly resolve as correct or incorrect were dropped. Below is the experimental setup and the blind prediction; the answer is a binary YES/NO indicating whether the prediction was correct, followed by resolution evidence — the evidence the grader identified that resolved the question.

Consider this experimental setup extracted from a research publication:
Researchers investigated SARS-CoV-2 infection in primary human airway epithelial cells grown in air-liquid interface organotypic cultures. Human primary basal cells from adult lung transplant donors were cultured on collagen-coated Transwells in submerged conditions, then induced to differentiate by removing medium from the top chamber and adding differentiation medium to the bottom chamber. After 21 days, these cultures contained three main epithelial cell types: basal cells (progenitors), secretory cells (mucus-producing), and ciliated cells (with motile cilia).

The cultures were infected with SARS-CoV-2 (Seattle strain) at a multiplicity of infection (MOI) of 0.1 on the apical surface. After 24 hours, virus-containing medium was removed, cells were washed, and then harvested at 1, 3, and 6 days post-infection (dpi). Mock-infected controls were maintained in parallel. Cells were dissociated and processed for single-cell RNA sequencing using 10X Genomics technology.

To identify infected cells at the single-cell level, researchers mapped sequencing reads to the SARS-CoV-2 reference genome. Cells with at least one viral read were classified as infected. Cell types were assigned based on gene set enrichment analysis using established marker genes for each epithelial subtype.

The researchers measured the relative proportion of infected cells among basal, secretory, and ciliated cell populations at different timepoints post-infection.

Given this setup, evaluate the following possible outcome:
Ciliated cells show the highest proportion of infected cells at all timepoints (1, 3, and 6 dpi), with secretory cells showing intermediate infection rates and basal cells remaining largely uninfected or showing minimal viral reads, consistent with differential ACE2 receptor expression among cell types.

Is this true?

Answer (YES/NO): NO